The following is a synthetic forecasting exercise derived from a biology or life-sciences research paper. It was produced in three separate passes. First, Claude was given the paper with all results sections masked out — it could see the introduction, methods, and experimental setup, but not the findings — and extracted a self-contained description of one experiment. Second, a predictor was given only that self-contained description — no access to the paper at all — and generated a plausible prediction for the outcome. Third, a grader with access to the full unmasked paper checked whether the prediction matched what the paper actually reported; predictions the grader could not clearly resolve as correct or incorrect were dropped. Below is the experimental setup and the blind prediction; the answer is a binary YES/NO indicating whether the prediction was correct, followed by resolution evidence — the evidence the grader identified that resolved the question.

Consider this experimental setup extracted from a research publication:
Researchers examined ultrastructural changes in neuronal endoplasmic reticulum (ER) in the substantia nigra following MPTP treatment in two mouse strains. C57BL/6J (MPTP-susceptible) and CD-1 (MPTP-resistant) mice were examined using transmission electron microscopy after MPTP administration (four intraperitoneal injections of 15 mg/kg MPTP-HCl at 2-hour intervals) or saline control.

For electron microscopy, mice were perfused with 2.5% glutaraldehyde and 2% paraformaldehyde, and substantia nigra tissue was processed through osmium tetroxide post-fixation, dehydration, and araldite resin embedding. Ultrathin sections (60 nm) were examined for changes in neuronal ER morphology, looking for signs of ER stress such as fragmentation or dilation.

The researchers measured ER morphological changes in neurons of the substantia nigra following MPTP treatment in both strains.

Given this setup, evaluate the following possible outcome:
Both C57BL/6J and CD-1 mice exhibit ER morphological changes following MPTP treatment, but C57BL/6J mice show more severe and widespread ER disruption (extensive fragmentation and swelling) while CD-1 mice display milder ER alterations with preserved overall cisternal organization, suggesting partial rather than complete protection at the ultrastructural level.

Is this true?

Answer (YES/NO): NO